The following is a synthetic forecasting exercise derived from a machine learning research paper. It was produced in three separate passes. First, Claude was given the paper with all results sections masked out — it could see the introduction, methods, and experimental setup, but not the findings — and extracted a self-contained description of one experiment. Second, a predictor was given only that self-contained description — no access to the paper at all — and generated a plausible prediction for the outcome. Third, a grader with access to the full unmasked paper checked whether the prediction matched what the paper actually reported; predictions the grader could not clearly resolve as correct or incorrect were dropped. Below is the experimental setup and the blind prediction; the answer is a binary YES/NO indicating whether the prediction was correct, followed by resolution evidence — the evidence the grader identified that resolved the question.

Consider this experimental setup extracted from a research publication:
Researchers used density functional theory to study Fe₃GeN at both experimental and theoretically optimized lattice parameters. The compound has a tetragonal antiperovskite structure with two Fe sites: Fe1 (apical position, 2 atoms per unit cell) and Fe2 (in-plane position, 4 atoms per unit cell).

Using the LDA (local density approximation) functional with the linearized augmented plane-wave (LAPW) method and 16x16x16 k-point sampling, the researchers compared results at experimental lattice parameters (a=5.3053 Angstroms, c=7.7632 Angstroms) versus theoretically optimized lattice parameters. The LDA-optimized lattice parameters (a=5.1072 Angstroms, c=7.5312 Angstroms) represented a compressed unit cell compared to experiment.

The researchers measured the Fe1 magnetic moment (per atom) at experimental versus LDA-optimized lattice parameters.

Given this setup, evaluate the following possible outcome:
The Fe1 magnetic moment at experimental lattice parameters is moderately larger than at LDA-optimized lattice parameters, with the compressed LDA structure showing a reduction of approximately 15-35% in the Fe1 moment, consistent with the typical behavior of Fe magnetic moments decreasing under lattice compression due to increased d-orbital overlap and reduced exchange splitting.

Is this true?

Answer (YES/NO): NO